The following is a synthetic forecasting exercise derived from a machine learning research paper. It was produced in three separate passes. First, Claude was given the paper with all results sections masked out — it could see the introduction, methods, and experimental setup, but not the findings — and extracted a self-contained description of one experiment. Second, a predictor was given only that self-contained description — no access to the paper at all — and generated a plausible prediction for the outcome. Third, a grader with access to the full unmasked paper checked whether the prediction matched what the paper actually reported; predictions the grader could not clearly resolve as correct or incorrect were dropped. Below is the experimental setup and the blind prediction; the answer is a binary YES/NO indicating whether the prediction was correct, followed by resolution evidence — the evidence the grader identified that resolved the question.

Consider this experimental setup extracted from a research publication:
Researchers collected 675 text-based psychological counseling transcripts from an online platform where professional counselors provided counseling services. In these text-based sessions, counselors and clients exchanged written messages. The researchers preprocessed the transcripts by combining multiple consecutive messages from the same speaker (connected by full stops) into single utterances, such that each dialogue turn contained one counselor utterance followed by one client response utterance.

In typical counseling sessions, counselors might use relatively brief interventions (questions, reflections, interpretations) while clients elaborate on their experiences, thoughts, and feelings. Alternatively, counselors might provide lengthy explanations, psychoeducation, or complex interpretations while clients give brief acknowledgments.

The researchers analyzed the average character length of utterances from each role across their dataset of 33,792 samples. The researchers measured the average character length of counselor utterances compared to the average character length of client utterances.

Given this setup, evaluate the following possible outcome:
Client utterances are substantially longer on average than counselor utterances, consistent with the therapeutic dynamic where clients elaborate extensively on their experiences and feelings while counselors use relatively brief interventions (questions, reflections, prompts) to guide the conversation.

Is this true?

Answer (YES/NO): YES